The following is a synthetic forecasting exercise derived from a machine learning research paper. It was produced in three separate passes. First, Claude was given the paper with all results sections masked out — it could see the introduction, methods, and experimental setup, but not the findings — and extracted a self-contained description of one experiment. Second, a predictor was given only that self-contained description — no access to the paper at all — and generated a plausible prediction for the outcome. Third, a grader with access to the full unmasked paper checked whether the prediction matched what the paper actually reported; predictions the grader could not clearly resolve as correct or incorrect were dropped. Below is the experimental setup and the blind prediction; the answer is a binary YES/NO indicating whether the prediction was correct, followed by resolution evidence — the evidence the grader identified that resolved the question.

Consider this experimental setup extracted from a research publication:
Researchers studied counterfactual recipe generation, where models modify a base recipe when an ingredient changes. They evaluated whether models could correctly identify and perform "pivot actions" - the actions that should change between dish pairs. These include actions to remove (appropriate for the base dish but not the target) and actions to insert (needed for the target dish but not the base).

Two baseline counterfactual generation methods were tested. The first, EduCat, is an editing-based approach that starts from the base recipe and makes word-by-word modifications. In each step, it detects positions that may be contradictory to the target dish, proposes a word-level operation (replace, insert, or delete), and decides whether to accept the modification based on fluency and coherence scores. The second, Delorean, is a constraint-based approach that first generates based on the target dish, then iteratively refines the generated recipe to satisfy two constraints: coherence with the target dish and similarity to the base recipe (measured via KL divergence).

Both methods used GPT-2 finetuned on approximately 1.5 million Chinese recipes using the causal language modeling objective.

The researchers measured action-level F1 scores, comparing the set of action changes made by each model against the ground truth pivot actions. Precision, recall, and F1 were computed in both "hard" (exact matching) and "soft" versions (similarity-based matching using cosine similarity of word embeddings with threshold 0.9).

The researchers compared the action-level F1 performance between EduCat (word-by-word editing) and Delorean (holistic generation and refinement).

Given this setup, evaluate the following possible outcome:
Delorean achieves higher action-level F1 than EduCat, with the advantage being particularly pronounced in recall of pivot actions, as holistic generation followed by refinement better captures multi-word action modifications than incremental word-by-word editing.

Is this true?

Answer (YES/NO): NO